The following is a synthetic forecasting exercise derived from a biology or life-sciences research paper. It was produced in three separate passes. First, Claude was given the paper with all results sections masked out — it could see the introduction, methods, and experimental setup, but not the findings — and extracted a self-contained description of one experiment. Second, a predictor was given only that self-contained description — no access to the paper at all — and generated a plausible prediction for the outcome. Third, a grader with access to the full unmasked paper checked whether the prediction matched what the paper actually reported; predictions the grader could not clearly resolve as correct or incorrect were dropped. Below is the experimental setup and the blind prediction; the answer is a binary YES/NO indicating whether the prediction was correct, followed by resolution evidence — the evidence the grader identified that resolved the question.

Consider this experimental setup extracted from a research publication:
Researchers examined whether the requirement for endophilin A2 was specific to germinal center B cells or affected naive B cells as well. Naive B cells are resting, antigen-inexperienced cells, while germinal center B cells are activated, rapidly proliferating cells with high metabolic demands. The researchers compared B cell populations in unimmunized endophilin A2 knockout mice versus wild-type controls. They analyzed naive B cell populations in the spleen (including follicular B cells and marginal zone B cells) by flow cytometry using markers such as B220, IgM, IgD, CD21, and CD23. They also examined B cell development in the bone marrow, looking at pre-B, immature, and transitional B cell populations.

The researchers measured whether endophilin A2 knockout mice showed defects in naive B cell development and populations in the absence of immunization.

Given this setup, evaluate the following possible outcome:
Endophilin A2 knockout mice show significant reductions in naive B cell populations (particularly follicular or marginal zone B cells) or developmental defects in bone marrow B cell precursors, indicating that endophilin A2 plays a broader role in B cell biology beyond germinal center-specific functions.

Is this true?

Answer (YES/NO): YES